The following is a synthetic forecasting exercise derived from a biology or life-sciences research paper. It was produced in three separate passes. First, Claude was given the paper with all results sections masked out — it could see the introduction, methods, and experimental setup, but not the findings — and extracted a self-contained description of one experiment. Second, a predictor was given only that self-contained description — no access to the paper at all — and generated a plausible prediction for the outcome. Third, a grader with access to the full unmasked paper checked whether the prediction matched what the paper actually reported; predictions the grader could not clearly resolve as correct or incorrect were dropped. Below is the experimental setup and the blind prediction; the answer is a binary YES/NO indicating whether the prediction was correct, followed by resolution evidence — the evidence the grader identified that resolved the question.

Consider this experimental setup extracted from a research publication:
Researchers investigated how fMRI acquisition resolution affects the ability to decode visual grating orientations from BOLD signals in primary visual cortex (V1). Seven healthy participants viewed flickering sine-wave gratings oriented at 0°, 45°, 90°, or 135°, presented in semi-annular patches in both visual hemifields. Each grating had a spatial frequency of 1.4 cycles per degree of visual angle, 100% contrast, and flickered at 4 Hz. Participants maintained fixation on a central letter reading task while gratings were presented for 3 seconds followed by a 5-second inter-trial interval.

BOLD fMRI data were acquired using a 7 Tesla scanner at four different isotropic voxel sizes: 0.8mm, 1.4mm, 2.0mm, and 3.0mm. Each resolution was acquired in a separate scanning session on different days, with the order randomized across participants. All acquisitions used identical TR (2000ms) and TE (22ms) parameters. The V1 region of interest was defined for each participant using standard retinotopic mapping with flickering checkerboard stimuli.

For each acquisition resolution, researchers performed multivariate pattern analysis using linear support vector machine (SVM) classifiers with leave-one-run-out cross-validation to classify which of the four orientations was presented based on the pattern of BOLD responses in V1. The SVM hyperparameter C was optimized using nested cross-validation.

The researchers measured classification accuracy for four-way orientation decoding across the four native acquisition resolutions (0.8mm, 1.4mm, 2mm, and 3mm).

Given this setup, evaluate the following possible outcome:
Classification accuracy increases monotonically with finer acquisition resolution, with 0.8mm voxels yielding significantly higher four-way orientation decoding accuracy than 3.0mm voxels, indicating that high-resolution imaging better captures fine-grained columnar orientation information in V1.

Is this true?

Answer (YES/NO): NO